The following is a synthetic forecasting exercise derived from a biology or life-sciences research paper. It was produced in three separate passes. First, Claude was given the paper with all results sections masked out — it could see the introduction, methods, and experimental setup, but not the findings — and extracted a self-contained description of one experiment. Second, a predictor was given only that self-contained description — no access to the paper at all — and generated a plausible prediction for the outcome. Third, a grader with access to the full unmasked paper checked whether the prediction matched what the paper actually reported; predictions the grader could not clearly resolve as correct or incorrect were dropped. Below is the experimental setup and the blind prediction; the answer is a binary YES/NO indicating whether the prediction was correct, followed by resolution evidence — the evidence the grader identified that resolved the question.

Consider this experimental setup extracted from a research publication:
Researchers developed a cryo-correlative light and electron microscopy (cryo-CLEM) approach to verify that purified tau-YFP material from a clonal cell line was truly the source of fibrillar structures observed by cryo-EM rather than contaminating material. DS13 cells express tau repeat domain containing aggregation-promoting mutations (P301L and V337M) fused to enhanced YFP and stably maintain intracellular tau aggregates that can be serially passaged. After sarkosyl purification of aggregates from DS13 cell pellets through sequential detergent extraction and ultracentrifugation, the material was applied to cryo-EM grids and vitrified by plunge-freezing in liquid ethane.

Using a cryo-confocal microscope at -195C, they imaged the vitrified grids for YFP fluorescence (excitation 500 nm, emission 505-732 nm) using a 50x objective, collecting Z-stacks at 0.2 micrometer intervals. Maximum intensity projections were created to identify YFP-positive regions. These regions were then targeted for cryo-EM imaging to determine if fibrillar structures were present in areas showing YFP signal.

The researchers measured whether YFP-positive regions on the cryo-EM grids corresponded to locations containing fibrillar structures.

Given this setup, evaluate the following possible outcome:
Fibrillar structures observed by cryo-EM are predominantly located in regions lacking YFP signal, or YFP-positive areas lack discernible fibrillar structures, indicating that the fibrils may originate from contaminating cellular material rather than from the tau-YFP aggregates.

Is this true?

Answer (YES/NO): NO